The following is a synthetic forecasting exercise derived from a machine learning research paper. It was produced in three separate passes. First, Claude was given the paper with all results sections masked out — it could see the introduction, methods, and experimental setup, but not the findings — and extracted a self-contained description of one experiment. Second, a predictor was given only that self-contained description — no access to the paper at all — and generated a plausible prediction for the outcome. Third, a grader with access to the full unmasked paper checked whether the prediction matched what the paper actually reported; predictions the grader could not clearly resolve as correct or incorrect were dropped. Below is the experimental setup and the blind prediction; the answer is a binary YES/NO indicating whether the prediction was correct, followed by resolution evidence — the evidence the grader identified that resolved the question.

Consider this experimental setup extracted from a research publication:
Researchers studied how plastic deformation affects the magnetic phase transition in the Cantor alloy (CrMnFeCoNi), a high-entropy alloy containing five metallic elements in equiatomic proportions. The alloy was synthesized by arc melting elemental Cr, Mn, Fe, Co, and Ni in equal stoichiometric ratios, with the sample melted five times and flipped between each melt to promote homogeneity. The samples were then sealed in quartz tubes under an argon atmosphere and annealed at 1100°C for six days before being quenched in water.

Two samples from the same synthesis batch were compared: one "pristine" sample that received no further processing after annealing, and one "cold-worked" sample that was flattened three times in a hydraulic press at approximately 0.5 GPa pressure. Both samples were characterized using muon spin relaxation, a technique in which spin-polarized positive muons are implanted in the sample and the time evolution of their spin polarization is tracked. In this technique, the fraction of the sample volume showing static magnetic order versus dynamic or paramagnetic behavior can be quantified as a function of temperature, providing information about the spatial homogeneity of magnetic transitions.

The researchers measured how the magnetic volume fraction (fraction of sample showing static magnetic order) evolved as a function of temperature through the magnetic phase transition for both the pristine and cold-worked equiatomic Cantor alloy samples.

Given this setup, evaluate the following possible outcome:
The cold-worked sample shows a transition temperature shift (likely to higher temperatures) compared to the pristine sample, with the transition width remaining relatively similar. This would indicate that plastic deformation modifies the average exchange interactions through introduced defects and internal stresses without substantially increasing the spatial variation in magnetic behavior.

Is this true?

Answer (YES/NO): NO